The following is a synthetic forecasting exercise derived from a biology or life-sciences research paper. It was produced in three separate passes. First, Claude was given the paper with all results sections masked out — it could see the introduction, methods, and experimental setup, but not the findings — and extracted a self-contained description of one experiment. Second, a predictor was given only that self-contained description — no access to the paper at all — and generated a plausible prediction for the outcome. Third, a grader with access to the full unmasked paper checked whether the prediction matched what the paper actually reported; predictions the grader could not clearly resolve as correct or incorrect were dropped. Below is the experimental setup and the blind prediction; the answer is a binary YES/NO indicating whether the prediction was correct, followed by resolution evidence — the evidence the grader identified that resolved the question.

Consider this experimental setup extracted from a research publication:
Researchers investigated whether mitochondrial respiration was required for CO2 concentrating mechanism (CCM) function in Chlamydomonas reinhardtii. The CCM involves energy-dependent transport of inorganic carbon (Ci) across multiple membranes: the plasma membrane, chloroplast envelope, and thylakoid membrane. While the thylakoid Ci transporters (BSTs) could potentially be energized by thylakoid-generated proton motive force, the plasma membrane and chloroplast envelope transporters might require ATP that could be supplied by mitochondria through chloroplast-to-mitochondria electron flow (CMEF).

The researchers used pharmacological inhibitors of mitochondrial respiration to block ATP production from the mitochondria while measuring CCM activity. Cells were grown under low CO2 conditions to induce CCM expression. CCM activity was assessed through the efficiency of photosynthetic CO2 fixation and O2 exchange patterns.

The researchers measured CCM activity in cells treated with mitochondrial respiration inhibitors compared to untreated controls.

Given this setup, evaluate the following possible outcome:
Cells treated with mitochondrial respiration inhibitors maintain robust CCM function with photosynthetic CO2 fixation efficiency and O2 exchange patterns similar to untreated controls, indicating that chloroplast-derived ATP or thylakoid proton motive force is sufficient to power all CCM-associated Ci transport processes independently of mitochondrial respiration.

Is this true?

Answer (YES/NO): NO